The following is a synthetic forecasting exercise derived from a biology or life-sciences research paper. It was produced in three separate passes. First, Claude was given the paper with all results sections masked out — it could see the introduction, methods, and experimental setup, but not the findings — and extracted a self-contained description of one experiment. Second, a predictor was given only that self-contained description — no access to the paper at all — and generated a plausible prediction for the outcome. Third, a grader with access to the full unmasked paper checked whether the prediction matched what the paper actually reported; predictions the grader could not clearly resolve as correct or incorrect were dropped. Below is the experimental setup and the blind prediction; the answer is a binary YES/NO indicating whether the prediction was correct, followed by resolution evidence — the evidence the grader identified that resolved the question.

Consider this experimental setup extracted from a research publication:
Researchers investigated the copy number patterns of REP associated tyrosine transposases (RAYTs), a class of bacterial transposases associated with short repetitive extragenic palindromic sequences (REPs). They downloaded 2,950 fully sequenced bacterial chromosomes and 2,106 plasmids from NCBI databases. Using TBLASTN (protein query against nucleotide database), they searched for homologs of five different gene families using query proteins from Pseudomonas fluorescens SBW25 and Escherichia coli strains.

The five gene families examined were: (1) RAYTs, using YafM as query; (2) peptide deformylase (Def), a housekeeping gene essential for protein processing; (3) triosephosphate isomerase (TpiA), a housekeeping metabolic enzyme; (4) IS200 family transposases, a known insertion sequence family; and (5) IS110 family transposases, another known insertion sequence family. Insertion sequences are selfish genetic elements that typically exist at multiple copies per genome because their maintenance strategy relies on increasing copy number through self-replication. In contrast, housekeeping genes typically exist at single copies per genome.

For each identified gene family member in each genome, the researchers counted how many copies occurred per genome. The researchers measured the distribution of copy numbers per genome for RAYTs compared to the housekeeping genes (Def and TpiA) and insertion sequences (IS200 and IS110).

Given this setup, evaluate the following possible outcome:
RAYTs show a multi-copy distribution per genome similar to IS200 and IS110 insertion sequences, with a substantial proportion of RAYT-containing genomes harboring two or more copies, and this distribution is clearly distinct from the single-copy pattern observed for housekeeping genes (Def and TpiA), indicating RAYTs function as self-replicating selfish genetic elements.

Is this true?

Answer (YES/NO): NO